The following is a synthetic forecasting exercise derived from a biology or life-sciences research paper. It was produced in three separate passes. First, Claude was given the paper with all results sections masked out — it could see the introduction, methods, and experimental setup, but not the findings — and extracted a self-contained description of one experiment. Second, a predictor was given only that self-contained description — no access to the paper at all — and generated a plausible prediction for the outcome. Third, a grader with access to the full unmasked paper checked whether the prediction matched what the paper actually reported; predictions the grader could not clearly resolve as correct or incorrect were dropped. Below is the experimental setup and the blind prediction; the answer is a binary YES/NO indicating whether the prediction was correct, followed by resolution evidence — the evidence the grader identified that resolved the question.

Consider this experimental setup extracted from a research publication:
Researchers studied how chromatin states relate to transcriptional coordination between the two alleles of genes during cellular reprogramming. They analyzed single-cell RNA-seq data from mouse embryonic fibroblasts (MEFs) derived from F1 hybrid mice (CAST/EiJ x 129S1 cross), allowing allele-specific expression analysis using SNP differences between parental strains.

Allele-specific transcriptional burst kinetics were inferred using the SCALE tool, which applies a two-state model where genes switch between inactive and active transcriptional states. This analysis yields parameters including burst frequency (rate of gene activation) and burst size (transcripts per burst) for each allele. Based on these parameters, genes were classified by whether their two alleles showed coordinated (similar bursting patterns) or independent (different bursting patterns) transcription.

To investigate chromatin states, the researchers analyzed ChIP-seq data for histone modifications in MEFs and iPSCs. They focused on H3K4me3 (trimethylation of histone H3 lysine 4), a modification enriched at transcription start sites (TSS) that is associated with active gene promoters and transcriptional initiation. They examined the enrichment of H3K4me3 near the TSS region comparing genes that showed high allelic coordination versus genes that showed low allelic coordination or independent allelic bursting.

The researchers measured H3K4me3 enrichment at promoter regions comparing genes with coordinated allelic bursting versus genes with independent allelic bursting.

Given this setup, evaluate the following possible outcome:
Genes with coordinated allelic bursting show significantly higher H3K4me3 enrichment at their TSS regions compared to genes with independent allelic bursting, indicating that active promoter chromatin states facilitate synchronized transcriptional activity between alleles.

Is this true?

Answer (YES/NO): NO